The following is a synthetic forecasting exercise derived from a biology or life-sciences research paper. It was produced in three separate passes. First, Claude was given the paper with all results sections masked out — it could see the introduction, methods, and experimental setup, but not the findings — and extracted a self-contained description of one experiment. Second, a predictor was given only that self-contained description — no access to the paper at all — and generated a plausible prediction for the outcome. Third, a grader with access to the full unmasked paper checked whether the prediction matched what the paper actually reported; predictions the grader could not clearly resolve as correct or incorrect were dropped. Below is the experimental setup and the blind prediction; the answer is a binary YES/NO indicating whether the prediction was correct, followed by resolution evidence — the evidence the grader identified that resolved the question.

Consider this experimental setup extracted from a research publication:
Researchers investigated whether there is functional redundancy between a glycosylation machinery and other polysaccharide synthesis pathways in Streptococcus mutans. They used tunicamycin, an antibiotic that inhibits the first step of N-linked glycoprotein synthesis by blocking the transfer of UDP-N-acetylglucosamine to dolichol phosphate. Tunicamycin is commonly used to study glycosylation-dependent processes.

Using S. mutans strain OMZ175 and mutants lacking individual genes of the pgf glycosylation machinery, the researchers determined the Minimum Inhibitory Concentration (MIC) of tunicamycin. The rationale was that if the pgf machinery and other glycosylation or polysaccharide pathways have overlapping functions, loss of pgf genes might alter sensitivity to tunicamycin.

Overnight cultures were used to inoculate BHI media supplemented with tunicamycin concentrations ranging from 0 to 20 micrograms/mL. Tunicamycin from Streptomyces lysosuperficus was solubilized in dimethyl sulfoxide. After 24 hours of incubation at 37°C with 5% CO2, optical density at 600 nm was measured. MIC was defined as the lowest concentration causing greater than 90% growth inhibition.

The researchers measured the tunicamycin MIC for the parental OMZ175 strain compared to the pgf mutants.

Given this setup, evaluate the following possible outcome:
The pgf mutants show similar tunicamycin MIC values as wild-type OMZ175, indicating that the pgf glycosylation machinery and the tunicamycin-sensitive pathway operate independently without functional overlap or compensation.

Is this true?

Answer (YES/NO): NO